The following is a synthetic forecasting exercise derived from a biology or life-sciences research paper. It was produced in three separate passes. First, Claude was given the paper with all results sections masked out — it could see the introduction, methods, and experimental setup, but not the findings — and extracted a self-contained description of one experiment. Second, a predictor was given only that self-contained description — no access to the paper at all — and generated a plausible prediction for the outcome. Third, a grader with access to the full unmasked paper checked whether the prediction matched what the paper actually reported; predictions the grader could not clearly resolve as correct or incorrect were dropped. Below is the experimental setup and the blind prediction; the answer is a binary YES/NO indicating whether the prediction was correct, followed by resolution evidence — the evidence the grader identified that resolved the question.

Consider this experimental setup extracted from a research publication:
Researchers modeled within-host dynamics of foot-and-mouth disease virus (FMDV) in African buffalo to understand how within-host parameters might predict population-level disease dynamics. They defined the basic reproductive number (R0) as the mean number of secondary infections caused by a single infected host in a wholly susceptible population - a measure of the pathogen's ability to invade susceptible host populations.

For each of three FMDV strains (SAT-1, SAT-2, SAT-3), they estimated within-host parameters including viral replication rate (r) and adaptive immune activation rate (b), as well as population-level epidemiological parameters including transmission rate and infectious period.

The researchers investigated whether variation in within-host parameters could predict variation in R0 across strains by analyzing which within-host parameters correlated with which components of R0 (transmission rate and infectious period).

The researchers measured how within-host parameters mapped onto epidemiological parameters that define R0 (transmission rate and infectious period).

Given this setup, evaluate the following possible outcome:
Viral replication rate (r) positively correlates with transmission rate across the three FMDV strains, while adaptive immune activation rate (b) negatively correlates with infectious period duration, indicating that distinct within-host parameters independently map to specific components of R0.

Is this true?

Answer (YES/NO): YES